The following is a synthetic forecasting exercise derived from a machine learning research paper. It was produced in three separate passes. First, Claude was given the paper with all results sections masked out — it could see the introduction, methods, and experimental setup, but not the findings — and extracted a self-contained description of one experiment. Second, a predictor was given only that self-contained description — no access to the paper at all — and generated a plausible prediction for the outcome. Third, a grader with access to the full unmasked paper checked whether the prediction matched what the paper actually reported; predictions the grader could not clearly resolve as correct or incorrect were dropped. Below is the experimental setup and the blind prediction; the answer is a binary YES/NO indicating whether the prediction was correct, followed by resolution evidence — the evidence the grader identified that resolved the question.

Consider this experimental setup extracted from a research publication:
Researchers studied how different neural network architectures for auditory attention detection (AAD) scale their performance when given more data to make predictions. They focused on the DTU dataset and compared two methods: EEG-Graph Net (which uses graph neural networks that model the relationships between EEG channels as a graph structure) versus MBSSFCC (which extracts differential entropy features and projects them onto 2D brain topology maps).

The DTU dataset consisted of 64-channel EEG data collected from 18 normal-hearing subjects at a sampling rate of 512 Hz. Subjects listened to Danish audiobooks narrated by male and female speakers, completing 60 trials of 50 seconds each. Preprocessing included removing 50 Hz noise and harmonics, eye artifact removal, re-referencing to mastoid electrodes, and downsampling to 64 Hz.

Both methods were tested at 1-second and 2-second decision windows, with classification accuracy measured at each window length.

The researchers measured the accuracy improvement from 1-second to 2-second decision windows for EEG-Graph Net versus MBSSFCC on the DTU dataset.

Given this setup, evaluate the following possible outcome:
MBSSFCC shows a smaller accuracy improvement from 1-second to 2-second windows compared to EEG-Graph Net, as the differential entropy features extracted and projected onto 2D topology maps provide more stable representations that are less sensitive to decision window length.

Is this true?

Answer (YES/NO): NO